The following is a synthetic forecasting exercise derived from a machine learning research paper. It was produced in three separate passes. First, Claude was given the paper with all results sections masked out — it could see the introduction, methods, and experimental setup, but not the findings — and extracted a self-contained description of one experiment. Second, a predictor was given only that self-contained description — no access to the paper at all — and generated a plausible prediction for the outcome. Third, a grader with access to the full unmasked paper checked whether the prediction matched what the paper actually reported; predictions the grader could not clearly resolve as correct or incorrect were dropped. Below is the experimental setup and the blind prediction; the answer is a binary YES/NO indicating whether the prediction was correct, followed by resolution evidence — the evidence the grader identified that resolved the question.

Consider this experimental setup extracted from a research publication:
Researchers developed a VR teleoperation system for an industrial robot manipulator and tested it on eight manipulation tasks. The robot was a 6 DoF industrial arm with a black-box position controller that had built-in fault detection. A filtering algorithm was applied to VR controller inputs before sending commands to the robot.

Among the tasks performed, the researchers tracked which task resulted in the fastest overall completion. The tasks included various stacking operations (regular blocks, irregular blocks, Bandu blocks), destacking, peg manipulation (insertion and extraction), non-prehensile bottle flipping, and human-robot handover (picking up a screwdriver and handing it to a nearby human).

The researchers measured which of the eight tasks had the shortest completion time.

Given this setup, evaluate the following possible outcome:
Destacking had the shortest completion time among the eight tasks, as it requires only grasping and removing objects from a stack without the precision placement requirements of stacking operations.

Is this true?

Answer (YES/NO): NO